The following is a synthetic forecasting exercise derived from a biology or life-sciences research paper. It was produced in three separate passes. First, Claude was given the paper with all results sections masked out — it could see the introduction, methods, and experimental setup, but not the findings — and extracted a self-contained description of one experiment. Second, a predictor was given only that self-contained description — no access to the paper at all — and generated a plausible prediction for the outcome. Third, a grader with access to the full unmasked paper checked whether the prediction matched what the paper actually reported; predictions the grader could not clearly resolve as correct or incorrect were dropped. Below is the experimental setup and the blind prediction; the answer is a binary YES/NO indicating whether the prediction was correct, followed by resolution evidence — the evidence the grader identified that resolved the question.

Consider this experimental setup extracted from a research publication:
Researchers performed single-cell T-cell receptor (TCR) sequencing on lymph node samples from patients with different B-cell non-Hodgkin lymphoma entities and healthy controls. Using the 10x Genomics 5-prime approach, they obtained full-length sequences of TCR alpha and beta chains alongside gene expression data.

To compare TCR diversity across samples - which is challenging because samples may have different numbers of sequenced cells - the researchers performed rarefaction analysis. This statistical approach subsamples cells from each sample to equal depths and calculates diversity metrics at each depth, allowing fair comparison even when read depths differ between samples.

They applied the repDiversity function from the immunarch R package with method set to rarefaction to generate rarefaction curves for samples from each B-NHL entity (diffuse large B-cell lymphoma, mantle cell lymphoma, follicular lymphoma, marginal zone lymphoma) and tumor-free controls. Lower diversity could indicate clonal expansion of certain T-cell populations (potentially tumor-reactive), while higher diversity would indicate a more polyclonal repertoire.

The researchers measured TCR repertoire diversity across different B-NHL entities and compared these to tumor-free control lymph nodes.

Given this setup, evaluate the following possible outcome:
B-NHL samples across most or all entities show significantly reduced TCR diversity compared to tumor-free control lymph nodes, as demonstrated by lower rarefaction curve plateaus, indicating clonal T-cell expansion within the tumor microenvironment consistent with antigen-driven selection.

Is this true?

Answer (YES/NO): YES